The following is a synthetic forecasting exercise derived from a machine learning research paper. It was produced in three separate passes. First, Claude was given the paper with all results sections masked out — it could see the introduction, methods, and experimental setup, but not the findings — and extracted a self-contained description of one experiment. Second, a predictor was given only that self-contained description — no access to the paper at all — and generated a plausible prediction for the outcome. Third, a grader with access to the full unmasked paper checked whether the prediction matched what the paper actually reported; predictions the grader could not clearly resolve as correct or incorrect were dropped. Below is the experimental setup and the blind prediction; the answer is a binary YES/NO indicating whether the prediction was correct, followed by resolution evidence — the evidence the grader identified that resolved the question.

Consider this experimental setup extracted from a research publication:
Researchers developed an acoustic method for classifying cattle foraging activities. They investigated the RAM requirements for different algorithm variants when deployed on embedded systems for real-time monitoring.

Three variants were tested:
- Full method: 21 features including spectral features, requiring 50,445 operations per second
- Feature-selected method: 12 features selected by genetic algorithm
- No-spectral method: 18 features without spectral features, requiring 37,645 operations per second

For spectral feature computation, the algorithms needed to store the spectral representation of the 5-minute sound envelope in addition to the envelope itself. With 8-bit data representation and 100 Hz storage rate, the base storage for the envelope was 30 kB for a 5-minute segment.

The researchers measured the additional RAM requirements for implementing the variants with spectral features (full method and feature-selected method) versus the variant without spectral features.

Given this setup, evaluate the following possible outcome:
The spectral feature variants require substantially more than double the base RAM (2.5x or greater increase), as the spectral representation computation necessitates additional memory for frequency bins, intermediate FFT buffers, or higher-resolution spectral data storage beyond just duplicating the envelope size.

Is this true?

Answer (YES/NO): NO